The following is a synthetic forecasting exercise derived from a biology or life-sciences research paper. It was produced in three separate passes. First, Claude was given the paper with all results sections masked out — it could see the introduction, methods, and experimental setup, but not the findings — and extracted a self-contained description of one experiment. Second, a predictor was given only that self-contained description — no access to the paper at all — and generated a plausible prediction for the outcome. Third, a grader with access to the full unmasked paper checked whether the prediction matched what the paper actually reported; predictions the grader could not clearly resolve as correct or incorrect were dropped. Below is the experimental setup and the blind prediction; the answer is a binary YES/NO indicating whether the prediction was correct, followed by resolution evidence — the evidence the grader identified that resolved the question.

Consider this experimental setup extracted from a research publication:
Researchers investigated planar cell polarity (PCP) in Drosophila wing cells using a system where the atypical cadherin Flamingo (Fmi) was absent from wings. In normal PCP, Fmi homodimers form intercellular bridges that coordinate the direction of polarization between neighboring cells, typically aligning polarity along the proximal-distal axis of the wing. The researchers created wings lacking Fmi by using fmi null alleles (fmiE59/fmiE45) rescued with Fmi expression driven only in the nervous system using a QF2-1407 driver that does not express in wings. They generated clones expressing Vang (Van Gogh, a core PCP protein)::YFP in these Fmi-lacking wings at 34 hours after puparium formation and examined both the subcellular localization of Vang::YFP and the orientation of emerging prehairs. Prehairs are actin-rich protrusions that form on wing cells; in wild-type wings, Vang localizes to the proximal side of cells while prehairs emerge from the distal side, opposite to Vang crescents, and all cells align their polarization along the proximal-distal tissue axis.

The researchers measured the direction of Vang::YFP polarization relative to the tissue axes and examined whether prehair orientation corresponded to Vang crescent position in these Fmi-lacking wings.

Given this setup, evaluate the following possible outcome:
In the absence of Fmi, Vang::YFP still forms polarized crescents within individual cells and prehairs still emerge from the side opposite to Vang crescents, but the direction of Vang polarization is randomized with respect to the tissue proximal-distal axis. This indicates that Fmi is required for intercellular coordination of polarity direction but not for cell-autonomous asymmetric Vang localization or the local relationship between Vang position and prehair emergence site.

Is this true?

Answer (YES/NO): YES